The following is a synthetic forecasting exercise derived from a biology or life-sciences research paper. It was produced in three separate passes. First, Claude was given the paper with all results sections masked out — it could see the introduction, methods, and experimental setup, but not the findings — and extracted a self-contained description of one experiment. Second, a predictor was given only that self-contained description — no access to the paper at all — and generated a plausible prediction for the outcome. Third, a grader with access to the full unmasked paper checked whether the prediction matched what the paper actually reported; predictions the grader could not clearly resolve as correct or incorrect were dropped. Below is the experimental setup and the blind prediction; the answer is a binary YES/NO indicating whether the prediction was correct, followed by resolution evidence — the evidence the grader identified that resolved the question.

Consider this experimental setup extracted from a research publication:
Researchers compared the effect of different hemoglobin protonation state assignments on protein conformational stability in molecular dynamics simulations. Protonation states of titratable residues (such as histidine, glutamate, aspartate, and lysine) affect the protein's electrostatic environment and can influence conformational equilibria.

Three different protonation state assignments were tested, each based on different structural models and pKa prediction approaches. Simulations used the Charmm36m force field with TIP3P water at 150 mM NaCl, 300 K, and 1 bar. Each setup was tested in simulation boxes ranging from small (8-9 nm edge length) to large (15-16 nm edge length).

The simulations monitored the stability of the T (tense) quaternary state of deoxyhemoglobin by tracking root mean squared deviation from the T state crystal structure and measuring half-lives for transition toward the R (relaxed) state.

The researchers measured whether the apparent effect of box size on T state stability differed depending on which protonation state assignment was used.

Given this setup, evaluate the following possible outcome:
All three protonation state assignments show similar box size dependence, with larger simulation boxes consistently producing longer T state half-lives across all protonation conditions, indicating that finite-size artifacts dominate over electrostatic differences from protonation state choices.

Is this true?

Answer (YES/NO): NO